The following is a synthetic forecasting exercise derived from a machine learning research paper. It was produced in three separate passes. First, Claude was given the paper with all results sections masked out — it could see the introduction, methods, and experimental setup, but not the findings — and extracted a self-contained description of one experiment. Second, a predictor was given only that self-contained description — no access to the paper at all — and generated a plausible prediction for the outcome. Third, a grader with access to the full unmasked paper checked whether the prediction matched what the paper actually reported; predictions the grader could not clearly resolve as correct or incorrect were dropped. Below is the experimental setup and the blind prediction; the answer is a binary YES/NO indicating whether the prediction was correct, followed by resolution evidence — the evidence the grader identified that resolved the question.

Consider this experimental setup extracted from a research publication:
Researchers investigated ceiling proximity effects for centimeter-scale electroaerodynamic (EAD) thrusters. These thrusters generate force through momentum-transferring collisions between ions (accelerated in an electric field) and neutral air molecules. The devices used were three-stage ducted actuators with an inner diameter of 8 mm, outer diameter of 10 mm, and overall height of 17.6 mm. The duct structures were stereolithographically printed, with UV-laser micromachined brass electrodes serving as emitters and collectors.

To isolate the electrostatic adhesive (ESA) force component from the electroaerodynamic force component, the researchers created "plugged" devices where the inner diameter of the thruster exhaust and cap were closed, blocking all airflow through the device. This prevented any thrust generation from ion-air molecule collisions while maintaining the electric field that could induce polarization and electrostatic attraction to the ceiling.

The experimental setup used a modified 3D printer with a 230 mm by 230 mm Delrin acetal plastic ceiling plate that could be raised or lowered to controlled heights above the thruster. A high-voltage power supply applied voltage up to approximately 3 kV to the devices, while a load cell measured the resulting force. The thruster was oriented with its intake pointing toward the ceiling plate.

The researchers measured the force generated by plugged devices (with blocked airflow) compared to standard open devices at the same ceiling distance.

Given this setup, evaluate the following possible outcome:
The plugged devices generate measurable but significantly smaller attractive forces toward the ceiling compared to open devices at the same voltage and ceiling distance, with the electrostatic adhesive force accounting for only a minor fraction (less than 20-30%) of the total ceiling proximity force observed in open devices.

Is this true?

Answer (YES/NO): NO